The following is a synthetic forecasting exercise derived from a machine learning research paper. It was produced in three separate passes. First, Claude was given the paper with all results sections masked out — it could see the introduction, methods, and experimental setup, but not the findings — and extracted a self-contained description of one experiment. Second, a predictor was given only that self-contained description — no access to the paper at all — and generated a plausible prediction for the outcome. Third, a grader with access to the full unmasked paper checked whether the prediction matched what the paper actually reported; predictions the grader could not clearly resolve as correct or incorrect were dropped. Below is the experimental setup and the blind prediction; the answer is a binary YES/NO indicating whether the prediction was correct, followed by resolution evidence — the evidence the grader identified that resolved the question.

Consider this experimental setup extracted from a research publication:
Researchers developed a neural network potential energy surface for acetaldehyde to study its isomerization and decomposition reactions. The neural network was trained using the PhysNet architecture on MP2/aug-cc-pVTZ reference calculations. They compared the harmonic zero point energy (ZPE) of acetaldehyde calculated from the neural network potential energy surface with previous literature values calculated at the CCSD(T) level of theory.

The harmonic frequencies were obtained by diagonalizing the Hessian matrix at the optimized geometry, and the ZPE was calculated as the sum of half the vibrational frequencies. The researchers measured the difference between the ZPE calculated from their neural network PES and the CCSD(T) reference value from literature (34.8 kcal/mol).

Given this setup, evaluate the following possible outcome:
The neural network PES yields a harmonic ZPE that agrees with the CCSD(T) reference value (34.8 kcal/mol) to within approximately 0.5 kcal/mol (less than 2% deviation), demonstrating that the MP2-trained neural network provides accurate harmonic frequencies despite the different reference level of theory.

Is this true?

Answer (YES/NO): YES